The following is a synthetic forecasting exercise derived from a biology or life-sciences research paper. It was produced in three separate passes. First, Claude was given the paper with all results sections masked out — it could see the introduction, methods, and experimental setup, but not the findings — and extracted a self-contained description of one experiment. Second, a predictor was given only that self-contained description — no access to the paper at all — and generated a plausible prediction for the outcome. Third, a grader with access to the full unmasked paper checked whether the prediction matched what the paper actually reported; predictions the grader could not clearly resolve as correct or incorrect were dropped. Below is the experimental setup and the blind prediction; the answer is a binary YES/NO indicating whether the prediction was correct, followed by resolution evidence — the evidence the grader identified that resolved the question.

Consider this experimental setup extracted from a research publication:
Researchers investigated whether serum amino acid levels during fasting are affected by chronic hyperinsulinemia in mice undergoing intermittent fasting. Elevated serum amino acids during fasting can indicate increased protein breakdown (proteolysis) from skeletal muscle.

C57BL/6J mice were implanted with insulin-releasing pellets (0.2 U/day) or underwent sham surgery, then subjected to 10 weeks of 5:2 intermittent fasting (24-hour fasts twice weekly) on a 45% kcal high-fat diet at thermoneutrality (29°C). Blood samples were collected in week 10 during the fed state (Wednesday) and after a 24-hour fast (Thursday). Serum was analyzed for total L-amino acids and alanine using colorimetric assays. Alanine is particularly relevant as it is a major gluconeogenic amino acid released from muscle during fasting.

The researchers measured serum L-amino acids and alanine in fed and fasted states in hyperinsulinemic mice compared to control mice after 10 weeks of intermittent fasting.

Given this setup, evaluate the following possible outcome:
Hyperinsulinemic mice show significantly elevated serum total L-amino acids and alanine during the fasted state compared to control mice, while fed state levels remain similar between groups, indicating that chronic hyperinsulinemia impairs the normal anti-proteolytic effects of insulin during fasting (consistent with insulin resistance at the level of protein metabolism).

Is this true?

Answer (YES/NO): NO